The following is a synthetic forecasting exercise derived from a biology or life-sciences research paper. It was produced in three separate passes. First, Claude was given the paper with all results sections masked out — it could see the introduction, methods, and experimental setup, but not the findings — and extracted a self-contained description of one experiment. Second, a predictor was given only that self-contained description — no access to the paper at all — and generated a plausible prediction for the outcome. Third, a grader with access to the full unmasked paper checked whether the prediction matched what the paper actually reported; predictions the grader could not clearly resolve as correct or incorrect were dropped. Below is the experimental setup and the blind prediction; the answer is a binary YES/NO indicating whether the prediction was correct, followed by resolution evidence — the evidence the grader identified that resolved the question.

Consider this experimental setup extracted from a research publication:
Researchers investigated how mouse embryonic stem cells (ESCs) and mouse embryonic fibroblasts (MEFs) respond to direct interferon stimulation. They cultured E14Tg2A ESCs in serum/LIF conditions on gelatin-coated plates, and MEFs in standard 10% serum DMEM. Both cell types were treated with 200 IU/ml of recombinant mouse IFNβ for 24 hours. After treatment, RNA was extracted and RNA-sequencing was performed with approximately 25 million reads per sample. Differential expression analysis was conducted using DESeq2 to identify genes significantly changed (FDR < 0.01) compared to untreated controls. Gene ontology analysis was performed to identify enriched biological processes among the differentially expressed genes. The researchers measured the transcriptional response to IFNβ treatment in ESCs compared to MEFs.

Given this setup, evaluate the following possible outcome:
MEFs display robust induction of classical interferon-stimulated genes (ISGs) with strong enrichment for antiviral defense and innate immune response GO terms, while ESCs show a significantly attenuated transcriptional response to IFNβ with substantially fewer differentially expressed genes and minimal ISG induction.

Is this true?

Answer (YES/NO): YES